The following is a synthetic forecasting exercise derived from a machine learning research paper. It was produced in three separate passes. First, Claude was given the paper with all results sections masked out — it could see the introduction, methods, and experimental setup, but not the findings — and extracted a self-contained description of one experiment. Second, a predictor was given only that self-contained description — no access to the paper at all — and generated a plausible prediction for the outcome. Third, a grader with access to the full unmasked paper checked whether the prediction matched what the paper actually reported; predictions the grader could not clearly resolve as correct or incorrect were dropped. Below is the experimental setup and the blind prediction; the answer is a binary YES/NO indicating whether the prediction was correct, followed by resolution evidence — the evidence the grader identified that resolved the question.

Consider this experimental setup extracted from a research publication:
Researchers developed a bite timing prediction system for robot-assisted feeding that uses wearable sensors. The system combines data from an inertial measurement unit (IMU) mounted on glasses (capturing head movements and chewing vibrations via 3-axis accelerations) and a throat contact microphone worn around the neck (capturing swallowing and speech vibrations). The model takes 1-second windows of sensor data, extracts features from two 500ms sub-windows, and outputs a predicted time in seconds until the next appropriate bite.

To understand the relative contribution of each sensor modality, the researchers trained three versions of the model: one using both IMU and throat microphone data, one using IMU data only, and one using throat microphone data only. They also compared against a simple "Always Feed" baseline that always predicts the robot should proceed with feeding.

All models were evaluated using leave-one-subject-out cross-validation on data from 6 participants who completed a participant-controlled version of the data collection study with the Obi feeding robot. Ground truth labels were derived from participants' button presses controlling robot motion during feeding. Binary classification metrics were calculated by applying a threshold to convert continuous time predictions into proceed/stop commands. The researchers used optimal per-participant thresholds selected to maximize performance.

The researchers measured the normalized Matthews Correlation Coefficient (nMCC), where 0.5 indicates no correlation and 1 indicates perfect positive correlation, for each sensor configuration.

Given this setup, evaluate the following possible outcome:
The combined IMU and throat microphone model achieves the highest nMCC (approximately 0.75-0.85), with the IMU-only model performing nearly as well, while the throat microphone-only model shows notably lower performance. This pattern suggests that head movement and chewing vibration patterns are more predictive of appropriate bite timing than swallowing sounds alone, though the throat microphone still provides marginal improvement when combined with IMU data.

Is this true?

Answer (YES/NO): NO